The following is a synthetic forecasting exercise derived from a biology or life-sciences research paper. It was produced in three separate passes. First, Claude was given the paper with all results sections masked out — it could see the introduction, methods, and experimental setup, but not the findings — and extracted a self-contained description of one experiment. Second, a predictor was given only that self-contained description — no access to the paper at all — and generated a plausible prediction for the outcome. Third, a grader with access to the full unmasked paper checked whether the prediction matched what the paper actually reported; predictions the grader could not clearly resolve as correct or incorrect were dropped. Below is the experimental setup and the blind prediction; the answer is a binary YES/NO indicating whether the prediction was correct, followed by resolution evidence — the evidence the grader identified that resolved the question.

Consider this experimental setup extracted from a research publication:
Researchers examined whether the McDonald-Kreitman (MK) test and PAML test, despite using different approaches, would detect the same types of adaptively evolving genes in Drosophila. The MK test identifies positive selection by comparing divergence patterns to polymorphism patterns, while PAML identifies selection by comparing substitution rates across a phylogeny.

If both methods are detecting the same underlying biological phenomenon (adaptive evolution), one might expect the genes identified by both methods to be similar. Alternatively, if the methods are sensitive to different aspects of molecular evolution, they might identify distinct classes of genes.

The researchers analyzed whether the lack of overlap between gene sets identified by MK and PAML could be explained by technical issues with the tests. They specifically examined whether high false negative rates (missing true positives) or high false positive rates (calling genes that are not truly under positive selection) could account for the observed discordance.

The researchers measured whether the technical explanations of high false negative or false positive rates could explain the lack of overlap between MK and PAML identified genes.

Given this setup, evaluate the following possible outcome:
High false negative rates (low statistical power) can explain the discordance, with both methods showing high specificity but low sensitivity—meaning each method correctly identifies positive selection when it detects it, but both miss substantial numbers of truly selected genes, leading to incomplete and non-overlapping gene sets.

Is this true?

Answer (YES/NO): NO